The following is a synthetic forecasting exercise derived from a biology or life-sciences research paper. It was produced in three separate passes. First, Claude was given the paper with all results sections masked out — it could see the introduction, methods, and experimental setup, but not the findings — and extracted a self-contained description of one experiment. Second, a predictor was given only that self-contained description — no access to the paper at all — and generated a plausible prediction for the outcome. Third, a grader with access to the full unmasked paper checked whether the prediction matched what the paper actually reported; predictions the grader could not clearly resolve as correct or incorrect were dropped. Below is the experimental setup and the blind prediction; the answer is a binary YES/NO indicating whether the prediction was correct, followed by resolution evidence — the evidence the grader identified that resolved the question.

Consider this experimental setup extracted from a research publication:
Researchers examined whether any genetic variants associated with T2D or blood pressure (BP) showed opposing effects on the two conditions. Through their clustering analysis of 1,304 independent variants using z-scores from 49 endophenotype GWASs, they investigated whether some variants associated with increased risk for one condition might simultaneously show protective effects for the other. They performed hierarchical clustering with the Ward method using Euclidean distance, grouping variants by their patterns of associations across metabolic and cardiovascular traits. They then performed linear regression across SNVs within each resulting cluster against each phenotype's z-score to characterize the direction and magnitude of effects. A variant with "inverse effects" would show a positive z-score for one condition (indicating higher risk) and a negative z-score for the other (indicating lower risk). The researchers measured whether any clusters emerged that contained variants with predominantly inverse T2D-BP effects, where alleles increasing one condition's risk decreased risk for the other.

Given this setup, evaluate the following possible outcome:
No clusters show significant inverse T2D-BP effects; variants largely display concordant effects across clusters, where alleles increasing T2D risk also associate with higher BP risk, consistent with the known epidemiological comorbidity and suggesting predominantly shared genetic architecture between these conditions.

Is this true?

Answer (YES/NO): NO